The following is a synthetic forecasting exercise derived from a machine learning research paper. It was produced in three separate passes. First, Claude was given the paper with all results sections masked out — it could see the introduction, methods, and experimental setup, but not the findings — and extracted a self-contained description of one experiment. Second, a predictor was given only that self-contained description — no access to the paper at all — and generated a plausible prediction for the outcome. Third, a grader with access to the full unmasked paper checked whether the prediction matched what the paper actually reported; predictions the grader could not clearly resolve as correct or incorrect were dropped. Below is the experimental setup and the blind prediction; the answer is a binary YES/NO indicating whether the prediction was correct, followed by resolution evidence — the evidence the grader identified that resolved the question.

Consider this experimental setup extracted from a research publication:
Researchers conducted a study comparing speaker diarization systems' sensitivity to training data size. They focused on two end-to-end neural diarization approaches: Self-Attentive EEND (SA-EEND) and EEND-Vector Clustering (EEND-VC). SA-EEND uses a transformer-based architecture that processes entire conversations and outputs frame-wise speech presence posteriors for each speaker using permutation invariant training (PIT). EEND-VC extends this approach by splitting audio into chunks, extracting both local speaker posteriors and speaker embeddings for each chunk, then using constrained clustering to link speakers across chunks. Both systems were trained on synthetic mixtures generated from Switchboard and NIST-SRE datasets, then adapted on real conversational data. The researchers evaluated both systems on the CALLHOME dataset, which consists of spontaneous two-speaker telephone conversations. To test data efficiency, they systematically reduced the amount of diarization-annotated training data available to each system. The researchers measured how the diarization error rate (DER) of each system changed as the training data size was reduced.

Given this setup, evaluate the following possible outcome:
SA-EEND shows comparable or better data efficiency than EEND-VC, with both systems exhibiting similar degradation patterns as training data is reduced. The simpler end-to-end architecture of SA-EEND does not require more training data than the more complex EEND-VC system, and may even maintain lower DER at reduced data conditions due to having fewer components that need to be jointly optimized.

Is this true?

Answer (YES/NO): NO